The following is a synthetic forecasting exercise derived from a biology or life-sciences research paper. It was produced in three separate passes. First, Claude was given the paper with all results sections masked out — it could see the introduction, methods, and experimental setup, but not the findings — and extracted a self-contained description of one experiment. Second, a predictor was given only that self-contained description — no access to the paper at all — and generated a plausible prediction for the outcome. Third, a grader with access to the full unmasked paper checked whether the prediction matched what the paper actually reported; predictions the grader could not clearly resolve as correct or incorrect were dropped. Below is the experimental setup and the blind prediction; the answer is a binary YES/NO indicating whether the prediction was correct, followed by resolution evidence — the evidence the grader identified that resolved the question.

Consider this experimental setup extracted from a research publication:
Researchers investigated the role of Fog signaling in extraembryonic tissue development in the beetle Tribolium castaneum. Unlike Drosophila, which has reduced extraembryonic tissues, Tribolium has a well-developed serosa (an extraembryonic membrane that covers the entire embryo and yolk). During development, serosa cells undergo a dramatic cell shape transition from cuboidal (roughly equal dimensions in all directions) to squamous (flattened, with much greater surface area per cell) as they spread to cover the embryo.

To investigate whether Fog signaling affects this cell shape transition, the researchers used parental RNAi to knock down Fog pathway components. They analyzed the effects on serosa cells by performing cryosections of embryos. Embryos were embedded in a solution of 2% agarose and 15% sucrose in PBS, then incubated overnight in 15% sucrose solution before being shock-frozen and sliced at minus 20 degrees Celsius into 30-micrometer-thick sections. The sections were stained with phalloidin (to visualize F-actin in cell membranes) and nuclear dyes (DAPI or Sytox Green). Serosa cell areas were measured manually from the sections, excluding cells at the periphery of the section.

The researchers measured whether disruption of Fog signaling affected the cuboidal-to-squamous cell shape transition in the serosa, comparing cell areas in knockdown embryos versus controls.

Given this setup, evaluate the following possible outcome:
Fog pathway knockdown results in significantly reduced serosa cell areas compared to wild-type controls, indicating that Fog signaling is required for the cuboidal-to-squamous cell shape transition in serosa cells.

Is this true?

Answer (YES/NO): NO